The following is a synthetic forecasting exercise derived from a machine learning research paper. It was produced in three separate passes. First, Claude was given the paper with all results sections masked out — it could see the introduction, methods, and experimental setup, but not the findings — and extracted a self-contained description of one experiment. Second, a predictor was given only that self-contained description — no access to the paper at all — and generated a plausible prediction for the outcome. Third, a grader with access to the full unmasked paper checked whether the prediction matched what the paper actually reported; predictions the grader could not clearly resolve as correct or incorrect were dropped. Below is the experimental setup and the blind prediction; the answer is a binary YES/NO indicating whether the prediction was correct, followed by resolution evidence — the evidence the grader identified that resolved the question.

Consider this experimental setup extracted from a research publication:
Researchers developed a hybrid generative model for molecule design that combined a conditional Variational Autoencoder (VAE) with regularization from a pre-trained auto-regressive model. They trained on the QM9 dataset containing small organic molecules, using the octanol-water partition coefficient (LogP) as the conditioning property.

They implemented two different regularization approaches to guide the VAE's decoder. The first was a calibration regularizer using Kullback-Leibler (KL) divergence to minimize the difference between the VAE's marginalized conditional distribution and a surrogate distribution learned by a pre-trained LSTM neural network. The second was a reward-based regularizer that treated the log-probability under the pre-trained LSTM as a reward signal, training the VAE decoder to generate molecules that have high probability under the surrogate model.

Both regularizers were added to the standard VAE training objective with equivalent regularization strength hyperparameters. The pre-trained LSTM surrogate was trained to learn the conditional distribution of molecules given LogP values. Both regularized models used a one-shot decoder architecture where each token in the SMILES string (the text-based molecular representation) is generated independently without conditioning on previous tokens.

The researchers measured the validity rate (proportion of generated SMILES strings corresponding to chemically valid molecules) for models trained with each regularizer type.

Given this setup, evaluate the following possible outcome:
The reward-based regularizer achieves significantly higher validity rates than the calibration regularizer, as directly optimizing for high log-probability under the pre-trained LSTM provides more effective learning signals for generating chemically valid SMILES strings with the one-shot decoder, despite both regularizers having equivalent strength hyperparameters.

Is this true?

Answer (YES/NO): NO